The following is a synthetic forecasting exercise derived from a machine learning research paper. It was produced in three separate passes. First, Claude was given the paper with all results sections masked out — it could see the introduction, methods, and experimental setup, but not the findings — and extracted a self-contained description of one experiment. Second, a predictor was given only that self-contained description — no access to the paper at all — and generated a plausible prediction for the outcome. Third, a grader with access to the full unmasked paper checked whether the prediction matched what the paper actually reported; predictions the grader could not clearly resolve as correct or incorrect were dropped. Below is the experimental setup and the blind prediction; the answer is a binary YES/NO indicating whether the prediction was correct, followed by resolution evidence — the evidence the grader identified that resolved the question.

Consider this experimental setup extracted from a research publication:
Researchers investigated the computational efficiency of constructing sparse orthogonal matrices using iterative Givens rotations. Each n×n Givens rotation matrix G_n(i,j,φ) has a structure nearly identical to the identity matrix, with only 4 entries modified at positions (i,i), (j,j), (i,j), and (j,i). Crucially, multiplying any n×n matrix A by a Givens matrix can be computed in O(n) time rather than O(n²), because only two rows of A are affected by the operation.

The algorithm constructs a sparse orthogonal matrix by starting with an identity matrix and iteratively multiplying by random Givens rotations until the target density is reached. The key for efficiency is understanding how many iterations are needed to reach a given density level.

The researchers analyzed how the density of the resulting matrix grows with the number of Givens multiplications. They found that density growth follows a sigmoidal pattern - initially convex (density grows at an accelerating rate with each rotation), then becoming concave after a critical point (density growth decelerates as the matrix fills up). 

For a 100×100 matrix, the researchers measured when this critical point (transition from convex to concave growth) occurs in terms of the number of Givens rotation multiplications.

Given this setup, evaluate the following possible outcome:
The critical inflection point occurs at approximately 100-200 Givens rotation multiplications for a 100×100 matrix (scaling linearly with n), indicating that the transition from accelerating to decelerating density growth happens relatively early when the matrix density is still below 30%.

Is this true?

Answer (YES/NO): NO